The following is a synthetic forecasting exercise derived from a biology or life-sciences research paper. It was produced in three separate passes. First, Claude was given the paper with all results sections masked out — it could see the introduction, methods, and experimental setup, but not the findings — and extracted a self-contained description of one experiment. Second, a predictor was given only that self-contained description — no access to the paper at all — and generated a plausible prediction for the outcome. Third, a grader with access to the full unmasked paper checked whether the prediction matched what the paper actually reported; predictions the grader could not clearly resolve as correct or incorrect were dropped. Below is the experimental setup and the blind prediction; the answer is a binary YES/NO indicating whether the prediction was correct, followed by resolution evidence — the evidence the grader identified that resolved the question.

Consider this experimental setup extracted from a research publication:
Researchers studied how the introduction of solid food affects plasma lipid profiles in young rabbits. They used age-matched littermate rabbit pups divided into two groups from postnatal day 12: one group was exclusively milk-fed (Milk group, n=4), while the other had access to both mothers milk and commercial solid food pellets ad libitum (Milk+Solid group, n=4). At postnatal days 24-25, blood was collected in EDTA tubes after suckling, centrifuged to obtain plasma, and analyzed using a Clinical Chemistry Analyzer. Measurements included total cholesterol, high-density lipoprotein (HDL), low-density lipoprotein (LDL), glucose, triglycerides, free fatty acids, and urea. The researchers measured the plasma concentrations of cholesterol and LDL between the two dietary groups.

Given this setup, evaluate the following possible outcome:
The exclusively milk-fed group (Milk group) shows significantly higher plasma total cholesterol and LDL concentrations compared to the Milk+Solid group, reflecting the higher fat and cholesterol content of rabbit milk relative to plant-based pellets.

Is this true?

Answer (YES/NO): YES